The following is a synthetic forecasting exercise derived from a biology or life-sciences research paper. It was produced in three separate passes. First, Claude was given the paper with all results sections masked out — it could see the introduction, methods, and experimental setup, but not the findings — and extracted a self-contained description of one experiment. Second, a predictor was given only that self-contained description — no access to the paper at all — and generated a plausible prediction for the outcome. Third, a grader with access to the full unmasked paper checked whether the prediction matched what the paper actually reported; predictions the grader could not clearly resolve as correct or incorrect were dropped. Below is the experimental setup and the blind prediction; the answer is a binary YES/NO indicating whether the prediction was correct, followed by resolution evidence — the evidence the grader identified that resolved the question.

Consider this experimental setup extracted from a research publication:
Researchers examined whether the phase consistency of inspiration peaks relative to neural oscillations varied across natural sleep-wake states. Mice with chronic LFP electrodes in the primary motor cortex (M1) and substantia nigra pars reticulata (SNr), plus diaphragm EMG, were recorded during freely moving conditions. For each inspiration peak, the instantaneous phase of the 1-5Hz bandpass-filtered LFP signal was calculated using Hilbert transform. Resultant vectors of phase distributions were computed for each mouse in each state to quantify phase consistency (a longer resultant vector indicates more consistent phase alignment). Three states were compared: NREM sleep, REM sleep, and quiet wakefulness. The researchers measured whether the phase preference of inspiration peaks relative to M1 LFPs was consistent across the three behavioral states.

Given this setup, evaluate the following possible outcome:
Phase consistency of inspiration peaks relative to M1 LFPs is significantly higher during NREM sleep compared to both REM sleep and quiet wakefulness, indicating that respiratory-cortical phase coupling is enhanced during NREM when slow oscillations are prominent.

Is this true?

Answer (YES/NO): NO